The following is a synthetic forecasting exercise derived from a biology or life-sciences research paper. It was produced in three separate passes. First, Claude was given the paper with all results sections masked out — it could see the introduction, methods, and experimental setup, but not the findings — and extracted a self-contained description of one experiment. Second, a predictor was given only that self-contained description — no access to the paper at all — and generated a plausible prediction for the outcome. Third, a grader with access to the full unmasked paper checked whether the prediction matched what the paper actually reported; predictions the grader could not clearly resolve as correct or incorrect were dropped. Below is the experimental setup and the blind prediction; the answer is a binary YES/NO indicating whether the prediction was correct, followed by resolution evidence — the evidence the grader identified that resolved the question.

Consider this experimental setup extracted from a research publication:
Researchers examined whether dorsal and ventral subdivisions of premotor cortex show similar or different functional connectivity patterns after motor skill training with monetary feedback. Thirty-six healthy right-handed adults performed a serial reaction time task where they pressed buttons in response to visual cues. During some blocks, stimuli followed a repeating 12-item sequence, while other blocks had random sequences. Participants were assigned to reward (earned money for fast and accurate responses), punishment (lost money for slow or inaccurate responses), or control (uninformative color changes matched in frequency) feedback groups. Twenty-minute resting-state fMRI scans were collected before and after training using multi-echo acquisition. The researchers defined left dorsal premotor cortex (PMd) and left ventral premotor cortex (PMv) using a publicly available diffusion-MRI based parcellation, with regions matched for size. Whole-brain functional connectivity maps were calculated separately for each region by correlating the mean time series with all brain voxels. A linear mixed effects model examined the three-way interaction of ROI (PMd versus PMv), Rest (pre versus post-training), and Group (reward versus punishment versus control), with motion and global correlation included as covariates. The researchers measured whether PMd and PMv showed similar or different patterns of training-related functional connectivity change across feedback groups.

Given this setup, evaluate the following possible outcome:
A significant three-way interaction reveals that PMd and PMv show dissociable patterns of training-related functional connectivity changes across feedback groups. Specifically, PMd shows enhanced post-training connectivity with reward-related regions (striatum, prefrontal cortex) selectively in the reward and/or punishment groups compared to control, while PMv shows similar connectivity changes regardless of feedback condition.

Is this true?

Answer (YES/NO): NO